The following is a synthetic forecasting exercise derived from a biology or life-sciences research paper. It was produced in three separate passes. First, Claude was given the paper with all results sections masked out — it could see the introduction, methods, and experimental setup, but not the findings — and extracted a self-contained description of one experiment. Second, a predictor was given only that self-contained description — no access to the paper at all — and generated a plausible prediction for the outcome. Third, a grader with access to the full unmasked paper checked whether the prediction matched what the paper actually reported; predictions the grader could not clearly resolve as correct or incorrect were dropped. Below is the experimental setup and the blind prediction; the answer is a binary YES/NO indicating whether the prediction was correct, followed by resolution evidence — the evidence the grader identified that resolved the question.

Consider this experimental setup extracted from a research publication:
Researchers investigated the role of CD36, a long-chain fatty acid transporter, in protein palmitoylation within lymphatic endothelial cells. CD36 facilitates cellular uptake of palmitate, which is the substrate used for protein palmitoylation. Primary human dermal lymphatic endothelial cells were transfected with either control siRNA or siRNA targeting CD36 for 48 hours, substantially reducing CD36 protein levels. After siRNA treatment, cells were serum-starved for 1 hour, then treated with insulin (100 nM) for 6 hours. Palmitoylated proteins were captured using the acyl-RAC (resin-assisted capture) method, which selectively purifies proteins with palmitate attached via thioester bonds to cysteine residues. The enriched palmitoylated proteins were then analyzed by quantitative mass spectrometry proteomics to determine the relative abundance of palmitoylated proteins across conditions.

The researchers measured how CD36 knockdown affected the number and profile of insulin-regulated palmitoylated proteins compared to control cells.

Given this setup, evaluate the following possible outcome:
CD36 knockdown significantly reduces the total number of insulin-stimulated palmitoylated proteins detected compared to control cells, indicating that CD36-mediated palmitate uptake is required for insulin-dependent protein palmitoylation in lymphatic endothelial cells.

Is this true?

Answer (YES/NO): NO